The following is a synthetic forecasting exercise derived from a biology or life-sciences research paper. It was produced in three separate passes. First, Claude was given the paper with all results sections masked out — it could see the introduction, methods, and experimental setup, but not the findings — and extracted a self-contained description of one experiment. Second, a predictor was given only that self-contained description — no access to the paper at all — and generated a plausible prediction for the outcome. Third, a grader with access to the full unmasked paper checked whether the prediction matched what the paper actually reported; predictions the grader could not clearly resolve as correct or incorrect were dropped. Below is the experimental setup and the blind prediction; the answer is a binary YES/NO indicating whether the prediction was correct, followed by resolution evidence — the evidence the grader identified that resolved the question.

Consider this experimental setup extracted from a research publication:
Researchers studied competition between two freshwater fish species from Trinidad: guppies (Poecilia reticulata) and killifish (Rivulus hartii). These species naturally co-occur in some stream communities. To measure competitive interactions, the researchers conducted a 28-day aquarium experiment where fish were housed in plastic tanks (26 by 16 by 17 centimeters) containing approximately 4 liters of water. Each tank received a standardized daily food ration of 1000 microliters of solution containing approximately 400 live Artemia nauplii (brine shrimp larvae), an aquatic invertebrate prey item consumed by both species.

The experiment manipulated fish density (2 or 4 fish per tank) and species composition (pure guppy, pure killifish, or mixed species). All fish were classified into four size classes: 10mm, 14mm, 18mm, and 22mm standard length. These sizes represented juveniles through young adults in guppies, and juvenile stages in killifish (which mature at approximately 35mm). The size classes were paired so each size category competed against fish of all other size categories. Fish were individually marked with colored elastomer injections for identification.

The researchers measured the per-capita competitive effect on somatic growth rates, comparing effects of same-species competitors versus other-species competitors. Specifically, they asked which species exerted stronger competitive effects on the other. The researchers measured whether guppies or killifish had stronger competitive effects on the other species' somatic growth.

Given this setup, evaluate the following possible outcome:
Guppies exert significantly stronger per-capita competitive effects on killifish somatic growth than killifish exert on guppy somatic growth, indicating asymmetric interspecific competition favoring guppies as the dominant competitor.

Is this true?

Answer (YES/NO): YES